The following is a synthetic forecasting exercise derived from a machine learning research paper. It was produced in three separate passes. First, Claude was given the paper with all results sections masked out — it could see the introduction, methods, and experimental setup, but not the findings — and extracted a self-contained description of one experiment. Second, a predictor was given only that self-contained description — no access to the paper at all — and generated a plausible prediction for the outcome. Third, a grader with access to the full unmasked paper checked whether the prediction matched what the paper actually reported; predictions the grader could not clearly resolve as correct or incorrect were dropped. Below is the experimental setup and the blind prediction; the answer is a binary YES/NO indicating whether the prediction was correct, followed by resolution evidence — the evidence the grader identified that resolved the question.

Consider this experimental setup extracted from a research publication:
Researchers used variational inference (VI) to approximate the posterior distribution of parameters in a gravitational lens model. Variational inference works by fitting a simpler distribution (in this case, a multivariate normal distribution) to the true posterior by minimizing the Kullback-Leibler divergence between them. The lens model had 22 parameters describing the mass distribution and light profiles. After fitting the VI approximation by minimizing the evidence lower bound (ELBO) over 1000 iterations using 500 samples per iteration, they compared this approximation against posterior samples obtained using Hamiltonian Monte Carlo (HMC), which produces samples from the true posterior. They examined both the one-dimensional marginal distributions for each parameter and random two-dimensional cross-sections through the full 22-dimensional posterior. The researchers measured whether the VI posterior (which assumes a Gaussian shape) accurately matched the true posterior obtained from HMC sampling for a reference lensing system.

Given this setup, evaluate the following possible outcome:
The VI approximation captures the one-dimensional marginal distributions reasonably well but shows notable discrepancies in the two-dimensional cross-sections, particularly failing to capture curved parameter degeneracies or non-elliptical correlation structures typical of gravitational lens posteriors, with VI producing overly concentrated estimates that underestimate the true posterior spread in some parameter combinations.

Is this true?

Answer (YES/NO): YES